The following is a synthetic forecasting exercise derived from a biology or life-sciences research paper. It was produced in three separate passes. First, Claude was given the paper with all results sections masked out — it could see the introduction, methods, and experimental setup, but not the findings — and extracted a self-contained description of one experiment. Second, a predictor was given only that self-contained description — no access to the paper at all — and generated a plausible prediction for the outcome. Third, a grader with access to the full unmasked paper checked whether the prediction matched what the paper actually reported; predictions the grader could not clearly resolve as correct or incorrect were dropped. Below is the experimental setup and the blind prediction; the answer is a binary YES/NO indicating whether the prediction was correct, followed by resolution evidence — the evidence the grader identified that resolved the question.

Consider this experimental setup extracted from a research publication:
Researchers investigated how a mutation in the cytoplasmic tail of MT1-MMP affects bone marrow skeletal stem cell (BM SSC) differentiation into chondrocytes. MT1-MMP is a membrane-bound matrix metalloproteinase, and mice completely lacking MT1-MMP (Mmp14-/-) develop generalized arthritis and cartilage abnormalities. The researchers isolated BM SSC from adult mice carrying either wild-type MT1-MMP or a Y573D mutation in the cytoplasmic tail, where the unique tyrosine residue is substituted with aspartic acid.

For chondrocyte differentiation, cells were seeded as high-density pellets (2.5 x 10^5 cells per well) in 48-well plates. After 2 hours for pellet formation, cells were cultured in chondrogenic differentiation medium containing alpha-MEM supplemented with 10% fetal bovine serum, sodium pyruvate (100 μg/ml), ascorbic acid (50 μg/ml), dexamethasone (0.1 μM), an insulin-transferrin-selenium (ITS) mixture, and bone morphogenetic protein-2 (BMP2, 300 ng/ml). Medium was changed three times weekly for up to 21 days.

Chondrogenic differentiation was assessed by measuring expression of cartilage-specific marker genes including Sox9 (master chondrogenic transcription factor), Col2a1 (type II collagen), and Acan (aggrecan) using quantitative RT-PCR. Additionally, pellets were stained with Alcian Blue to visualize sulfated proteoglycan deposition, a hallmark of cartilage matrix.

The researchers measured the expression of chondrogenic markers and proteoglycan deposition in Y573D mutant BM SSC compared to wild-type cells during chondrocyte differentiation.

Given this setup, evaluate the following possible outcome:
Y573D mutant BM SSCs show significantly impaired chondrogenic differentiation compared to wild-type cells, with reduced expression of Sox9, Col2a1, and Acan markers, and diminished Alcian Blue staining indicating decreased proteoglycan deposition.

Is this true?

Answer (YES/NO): YES